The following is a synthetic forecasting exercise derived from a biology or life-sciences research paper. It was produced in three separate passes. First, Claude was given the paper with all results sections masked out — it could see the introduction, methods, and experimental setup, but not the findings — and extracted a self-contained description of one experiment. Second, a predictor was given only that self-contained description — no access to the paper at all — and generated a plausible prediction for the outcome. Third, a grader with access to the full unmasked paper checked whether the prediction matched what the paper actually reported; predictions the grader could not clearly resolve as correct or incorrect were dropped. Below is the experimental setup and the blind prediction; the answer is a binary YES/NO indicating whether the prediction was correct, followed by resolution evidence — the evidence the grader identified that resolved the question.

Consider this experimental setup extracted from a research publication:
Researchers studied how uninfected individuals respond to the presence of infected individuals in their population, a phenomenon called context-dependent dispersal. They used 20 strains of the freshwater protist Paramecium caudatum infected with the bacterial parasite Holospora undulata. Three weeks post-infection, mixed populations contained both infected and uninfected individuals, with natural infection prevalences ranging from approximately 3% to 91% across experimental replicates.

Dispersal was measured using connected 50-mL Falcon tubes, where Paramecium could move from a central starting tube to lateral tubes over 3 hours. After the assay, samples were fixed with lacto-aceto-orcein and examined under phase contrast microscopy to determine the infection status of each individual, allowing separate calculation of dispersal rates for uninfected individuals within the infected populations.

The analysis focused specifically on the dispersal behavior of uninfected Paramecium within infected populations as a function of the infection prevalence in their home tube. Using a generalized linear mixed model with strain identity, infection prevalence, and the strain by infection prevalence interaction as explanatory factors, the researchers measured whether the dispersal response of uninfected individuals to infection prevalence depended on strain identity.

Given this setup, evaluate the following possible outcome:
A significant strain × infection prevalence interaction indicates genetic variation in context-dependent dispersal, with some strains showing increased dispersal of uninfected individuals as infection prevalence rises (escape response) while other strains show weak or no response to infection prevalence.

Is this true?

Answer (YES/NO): NO